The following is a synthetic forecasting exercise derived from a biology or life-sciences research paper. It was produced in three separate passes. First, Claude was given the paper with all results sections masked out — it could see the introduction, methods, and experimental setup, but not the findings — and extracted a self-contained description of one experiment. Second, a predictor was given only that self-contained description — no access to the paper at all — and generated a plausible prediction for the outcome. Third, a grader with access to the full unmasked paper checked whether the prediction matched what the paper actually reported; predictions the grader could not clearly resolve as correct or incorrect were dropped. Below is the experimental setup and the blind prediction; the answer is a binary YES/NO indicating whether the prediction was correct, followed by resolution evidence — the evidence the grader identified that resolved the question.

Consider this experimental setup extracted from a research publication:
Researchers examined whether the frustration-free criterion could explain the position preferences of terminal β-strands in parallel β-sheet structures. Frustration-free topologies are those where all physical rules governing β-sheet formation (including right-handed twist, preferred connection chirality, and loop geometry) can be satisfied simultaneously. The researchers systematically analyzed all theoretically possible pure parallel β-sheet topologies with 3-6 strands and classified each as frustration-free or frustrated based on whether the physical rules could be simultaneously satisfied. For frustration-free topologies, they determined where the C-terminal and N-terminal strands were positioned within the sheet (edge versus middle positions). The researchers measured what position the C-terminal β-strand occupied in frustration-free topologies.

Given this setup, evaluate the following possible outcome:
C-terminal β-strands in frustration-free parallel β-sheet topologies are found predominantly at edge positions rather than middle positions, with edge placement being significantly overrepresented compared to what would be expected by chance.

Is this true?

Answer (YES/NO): YES